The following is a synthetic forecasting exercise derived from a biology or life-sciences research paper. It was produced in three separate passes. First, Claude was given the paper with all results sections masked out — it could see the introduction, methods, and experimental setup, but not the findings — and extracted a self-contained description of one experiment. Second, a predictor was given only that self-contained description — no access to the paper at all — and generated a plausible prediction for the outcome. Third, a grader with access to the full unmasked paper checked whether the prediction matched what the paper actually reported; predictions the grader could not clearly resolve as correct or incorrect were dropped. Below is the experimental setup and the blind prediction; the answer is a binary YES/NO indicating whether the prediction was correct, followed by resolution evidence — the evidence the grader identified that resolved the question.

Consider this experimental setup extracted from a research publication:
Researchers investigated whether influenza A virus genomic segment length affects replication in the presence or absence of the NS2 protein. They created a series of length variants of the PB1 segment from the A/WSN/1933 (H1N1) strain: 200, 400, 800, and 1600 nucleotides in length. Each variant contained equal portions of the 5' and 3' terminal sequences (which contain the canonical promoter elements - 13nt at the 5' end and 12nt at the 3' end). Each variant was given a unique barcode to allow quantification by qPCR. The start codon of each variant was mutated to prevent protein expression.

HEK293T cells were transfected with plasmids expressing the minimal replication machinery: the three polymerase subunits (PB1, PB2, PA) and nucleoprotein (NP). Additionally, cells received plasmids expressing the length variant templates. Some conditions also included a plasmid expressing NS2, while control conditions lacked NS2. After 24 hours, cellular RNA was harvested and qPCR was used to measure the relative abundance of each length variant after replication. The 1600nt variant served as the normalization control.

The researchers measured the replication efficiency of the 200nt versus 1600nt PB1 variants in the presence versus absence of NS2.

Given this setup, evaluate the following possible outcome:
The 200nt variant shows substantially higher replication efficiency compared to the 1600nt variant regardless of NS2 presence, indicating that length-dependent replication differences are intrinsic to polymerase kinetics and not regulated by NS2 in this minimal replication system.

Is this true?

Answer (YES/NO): NO